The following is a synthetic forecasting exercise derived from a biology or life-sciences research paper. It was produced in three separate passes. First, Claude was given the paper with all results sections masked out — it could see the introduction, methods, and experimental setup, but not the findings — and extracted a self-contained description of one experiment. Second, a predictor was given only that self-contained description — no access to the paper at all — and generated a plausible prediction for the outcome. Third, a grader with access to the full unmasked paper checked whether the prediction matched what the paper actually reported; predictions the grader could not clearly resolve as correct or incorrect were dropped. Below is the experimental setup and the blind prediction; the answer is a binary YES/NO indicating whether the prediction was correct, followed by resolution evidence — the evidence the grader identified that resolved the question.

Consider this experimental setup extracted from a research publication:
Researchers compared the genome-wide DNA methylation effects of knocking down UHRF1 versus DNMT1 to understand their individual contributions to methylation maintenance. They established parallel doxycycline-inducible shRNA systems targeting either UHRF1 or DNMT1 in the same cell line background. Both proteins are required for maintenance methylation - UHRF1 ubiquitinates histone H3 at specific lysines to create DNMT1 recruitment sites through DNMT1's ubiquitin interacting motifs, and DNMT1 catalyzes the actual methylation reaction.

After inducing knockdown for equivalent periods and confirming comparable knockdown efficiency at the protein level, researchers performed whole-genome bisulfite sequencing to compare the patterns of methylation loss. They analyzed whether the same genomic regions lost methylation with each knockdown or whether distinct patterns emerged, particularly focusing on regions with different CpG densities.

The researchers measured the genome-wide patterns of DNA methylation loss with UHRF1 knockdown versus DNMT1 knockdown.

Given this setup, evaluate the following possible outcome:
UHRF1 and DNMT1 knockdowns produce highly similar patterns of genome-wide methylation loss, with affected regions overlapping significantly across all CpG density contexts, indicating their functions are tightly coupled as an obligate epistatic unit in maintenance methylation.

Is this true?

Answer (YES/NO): NO